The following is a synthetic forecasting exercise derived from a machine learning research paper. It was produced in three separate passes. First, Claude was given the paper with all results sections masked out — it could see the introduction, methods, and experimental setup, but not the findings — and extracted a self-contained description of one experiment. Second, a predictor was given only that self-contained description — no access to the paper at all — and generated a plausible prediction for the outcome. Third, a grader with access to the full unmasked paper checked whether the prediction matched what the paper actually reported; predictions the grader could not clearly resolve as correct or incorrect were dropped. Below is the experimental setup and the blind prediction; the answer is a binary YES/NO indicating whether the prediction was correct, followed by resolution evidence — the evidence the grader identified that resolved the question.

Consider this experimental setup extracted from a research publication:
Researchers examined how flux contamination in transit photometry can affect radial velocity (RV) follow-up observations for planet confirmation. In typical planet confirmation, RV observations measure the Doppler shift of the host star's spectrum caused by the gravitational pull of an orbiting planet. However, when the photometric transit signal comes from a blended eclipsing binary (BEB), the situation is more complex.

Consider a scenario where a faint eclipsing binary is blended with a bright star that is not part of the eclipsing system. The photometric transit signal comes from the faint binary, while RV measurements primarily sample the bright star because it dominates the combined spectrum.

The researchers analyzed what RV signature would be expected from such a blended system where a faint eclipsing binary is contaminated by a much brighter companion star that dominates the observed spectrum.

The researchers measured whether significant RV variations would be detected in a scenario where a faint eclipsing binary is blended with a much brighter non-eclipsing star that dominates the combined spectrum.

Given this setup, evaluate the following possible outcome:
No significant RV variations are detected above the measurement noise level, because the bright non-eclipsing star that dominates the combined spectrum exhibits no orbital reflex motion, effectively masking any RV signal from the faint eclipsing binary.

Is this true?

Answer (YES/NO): YES